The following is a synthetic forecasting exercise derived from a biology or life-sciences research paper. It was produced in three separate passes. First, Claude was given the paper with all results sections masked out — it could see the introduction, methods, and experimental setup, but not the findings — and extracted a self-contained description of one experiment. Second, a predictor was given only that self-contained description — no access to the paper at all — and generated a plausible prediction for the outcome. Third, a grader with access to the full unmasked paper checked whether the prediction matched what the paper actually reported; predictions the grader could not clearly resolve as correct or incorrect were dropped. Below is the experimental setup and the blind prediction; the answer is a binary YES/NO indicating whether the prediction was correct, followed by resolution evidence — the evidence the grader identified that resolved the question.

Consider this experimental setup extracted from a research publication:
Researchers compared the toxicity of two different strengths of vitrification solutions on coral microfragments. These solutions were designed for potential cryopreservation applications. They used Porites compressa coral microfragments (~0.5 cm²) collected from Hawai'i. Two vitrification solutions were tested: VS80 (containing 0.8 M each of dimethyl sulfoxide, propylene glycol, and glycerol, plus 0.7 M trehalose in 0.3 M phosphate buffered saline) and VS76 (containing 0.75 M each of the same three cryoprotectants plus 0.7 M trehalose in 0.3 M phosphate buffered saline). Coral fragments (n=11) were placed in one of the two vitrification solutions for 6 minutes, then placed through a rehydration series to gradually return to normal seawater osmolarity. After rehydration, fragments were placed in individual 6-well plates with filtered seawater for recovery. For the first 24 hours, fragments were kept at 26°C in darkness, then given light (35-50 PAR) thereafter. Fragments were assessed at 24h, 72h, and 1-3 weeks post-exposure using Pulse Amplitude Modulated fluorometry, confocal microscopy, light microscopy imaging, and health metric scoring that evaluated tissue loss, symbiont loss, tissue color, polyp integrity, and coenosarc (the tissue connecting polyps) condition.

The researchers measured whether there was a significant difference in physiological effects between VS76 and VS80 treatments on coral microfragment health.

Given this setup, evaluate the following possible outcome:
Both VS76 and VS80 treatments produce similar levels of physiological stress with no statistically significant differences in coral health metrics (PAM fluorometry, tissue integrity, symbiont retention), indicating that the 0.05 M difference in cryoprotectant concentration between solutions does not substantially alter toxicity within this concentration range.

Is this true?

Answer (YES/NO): YES